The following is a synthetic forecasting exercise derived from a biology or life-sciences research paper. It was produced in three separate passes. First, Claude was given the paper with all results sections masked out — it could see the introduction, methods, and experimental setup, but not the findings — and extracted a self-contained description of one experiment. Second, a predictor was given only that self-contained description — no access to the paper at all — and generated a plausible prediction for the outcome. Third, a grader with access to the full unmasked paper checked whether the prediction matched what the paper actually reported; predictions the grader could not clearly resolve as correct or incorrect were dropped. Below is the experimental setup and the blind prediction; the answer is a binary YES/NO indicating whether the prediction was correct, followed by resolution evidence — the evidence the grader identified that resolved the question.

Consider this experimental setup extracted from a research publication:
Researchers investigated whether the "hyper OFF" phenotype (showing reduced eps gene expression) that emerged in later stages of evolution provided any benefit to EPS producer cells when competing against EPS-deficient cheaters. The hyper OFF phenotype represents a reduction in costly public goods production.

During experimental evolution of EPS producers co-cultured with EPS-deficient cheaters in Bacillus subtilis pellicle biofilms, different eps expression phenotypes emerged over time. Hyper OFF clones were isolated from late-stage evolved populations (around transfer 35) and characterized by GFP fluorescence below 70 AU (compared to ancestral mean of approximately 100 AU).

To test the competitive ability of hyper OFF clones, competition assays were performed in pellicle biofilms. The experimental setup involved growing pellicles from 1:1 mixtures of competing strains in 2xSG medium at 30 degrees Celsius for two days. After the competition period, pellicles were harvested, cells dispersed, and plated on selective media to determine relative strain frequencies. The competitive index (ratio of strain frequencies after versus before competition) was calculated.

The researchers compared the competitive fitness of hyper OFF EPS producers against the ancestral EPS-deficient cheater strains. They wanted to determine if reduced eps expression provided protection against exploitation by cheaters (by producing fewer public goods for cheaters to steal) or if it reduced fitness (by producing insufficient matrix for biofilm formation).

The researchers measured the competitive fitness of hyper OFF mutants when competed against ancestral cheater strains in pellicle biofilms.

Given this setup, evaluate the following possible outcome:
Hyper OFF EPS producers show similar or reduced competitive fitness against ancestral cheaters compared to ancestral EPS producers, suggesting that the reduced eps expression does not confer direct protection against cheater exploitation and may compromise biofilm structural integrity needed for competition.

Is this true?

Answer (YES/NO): NO